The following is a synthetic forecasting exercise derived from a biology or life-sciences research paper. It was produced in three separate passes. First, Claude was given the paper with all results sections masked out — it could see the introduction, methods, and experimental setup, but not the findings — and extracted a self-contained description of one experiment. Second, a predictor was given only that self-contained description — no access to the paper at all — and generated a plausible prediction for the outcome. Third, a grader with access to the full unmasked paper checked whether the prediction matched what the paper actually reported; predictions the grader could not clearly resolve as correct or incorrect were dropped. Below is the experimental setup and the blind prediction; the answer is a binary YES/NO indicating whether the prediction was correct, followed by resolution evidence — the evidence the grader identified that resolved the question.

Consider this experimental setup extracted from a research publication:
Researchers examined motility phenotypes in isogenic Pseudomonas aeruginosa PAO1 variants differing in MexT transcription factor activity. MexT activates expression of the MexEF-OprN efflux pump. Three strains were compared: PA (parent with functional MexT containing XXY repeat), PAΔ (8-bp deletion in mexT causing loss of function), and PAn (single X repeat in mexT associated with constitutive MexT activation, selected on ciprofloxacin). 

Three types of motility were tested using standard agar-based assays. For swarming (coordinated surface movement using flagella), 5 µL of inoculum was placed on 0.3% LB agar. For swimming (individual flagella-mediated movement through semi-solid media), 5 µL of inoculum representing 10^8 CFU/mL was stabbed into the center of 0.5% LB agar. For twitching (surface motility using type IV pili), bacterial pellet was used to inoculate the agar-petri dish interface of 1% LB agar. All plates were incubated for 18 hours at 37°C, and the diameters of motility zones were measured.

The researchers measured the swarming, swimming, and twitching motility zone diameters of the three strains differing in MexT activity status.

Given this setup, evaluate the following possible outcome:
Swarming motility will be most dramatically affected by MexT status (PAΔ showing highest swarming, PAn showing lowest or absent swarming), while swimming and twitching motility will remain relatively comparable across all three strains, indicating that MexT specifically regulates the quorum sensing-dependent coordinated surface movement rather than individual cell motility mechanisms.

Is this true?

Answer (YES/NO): NO